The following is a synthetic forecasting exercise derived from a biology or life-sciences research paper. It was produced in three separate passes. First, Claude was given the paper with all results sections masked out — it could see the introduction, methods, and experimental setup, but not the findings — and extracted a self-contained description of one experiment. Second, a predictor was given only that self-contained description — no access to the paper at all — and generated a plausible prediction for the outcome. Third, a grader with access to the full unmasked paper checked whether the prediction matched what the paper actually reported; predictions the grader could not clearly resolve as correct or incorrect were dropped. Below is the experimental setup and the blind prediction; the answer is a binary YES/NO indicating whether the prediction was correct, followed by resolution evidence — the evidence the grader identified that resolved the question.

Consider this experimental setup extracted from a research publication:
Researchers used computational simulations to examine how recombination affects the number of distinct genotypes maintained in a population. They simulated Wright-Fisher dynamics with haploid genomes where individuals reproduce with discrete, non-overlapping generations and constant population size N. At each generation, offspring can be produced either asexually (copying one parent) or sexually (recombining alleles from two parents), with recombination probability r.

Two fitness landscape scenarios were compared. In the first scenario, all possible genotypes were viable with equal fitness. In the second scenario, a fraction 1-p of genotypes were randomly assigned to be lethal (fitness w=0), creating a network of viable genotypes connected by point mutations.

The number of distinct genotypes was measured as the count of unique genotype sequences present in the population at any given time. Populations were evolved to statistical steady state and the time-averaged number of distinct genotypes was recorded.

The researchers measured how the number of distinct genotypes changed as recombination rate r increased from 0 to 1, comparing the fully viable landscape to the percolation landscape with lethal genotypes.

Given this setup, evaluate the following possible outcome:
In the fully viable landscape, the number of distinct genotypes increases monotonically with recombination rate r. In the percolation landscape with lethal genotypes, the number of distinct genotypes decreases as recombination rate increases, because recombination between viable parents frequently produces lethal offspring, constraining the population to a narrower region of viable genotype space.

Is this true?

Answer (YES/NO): NO